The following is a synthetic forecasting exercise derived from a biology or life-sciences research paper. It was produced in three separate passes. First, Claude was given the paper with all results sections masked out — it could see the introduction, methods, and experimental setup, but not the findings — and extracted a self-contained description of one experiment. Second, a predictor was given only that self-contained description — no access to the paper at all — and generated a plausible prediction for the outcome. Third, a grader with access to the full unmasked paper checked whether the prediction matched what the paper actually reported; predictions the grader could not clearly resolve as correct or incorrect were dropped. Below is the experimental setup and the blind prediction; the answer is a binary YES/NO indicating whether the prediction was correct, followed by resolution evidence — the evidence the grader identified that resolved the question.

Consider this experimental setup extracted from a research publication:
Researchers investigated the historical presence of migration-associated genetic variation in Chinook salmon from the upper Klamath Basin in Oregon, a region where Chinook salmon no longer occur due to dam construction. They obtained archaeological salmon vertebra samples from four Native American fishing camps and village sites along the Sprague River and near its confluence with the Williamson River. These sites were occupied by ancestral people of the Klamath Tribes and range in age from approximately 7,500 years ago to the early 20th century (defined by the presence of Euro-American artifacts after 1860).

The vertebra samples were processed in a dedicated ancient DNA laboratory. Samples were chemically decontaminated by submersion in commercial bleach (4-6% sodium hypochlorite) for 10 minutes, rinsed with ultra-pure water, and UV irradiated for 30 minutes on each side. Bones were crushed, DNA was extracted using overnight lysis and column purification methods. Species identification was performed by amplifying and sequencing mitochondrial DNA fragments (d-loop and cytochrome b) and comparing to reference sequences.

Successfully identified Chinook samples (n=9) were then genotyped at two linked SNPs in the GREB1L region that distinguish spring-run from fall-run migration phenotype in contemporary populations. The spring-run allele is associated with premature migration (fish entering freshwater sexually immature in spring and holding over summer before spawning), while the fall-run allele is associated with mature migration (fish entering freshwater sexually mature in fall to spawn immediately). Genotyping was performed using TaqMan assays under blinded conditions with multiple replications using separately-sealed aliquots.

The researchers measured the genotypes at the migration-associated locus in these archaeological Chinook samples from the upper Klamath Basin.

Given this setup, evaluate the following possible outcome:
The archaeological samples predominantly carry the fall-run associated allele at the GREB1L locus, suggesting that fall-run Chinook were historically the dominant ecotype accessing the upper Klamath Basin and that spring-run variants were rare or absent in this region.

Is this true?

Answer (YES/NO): NO